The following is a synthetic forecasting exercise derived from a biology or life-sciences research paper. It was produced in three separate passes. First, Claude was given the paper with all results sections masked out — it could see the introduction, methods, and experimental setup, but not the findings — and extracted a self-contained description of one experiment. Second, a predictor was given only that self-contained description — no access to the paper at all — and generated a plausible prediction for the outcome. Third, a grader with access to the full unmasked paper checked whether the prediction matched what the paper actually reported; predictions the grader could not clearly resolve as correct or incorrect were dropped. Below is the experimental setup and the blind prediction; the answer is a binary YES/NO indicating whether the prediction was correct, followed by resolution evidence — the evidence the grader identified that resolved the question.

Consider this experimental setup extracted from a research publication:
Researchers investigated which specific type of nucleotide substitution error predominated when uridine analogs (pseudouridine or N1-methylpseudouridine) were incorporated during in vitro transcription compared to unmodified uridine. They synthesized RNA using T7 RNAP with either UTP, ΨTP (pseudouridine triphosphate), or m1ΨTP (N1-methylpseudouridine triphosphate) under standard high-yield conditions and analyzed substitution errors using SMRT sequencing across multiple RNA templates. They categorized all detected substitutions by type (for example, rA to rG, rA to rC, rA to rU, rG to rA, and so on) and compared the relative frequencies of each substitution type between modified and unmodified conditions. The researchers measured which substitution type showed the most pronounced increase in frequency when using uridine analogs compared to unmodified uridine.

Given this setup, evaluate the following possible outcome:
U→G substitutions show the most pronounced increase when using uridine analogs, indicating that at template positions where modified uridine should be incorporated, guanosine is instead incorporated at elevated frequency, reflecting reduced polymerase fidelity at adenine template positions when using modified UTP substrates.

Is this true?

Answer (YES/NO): NO